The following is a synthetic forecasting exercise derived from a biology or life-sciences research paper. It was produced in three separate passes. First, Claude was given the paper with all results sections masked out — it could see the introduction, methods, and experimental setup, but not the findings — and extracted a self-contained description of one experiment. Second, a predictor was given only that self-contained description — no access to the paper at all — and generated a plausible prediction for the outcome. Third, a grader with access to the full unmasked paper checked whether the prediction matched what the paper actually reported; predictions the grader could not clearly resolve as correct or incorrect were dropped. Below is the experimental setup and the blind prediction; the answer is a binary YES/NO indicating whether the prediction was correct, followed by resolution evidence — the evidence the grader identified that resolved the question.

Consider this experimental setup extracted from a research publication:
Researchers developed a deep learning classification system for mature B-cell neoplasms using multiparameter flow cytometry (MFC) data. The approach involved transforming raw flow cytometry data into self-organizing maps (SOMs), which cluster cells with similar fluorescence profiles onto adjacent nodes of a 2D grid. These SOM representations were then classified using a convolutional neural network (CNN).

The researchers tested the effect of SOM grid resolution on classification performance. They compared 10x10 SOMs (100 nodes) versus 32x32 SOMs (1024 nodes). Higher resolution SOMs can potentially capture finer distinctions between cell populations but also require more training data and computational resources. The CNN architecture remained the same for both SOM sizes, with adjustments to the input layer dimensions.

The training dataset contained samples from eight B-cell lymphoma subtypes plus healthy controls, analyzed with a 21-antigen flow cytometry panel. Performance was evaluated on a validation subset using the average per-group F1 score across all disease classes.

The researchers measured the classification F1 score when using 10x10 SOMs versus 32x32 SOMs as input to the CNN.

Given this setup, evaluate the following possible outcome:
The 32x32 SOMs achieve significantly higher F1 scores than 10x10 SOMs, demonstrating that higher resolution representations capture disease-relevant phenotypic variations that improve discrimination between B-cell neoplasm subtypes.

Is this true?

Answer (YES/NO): YES